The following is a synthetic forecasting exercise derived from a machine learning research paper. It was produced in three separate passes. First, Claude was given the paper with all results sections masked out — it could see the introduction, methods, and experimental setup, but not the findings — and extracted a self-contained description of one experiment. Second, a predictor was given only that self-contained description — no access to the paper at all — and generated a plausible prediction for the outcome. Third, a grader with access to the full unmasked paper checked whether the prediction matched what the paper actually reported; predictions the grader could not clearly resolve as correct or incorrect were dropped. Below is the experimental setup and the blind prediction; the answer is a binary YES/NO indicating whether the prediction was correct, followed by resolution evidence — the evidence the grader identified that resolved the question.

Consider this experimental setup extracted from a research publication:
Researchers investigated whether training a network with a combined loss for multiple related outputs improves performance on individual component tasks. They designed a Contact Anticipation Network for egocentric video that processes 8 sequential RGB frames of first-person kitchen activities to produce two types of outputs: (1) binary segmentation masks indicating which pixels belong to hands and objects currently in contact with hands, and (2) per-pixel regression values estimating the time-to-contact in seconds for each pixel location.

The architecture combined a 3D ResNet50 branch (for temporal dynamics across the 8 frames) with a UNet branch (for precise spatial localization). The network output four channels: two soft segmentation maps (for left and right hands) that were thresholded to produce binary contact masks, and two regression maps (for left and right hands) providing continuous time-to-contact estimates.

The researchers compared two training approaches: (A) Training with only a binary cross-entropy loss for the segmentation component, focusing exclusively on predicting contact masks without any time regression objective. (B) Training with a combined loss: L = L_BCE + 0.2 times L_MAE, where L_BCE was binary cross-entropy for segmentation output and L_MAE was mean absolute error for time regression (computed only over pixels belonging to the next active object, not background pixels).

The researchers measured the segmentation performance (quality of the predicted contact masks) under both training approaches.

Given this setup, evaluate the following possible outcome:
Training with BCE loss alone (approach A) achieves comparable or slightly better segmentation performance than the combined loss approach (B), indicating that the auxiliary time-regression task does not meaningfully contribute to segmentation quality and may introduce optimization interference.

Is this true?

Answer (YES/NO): NO